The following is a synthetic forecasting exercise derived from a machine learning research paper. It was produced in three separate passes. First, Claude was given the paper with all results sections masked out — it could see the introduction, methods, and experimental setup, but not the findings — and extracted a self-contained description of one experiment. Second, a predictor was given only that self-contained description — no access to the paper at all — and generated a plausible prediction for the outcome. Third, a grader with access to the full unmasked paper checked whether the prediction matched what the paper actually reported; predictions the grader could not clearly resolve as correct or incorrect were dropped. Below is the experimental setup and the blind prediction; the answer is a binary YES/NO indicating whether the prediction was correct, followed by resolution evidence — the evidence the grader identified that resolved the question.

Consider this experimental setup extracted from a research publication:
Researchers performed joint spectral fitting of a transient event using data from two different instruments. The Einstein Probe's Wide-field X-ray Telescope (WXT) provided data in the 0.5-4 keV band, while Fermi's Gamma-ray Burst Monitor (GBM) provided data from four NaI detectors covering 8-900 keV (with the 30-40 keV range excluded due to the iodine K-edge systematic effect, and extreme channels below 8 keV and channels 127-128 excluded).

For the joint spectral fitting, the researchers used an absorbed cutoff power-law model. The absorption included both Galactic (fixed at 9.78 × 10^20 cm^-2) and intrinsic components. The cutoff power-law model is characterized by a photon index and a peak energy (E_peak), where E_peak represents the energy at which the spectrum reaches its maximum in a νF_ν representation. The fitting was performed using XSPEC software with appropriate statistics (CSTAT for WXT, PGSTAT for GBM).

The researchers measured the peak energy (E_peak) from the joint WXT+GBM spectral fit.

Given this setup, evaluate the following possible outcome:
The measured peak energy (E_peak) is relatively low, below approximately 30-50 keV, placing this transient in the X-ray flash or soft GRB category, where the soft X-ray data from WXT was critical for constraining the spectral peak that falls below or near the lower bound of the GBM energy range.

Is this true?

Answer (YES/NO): YES